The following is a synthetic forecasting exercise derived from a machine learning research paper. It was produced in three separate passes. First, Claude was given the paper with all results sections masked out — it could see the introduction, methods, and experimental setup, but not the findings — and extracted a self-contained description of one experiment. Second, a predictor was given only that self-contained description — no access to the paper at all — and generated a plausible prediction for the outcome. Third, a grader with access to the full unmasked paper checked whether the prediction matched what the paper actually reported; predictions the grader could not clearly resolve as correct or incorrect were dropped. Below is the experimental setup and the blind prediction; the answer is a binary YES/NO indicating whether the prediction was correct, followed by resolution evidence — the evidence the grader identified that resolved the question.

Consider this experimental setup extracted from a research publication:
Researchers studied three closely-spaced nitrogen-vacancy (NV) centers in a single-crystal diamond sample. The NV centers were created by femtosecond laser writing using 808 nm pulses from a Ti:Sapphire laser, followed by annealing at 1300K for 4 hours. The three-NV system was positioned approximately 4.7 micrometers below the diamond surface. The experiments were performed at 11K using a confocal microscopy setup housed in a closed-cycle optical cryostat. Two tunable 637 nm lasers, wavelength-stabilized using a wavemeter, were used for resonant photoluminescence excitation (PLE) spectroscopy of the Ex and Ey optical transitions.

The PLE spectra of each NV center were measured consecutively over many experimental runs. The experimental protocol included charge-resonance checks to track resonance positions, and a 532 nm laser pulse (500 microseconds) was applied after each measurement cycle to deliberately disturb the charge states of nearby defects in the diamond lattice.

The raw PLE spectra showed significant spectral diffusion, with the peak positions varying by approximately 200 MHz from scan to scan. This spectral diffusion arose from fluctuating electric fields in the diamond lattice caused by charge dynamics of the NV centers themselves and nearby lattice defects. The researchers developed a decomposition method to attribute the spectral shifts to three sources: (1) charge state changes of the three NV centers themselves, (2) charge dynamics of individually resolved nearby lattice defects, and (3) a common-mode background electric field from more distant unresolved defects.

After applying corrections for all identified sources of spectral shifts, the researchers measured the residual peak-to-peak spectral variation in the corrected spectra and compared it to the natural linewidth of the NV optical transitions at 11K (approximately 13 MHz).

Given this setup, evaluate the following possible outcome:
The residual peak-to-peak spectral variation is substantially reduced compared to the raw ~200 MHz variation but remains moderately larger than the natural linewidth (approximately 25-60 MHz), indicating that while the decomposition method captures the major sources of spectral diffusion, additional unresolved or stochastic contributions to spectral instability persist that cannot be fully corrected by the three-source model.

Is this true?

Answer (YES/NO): NO